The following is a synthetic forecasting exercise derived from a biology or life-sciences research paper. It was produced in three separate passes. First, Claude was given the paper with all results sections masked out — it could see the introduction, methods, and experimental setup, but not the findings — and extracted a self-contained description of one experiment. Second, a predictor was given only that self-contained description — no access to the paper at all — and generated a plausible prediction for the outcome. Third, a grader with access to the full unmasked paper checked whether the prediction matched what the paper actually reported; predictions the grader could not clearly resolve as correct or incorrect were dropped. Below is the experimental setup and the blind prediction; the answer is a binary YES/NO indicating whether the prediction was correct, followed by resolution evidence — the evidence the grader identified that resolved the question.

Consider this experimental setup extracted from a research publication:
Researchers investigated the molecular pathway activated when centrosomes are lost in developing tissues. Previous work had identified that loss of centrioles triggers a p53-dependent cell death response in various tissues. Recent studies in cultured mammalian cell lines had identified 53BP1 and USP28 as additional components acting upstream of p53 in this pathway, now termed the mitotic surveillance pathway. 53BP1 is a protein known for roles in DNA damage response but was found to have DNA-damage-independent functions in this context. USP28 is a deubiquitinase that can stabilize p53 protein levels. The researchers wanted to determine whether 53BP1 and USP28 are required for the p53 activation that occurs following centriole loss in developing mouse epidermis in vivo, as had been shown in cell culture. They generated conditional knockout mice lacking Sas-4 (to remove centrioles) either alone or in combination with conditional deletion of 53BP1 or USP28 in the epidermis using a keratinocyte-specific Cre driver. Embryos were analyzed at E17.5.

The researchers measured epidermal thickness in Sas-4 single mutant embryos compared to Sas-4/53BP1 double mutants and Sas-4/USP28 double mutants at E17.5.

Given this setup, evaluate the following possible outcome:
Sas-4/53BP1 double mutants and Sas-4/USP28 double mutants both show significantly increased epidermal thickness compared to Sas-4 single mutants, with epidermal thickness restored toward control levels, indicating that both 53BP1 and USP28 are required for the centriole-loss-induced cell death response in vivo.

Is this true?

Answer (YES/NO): YES